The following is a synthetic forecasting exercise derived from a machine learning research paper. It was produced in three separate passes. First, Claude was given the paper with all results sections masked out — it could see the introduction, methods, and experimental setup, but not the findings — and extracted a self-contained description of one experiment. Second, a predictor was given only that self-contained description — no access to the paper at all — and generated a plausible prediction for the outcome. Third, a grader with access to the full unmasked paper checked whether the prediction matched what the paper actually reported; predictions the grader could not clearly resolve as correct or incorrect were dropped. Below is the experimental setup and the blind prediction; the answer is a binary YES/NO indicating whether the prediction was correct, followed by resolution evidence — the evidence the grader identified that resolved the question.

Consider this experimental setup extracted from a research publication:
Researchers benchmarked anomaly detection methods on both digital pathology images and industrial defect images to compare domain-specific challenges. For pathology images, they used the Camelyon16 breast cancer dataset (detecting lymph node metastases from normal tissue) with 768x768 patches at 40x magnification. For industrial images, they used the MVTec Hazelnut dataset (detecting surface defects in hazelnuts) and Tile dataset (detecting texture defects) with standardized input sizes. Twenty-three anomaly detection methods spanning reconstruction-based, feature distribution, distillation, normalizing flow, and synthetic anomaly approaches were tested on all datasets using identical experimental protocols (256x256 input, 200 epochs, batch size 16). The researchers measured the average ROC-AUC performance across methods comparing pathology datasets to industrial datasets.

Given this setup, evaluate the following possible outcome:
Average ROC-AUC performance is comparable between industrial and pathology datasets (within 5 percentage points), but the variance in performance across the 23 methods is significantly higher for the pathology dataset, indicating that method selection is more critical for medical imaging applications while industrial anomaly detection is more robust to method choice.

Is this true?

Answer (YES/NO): NO